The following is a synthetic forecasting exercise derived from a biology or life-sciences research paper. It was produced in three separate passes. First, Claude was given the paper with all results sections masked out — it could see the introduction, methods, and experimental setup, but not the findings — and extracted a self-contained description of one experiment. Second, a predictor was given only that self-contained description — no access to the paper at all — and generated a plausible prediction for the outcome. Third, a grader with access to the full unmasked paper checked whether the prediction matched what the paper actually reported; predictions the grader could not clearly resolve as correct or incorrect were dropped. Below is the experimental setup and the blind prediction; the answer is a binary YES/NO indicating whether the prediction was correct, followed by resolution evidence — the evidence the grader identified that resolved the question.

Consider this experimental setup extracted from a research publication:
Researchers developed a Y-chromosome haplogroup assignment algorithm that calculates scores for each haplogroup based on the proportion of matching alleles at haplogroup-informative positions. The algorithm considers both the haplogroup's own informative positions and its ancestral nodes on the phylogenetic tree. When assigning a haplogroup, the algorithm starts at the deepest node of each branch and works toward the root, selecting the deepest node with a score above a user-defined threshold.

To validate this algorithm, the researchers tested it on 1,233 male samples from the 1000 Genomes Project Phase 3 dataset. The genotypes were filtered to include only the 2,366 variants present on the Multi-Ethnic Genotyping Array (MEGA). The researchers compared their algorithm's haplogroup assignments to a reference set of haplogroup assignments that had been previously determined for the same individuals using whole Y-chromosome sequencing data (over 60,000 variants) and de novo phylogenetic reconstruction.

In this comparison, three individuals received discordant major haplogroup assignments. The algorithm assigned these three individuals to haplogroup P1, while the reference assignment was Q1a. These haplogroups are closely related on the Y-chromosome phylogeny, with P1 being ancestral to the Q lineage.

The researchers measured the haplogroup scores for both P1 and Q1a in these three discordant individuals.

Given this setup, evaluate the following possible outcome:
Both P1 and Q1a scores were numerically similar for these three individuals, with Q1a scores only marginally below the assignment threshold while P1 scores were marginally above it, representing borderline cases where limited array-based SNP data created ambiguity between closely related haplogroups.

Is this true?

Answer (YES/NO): NO